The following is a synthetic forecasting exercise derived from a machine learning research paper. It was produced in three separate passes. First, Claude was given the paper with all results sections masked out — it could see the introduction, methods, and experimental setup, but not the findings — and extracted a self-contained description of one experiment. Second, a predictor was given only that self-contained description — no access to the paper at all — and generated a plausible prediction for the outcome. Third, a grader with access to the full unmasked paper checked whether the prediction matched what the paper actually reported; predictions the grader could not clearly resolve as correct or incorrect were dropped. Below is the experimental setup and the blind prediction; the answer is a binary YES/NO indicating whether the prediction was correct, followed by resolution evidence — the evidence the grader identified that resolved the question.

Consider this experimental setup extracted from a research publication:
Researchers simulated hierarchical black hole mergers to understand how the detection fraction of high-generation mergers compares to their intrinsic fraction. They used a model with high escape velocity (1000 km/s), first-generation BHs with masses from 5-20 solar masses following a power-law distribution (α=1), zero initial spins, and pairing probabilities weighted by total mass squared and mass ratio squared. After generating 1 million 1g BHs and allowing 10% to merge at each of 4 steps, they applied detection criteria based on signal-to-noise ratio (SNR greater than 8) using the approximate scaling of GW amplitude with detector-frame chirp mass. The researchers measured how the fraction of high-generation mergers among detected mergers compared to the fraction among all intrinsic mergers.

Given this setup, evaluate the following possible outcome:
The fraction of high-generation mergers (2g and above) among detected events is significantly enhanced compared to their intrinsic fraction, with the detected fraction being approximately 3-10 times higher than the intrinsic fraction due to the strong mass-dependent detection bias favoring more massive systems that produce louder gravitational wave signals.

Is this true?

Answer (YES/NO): NO